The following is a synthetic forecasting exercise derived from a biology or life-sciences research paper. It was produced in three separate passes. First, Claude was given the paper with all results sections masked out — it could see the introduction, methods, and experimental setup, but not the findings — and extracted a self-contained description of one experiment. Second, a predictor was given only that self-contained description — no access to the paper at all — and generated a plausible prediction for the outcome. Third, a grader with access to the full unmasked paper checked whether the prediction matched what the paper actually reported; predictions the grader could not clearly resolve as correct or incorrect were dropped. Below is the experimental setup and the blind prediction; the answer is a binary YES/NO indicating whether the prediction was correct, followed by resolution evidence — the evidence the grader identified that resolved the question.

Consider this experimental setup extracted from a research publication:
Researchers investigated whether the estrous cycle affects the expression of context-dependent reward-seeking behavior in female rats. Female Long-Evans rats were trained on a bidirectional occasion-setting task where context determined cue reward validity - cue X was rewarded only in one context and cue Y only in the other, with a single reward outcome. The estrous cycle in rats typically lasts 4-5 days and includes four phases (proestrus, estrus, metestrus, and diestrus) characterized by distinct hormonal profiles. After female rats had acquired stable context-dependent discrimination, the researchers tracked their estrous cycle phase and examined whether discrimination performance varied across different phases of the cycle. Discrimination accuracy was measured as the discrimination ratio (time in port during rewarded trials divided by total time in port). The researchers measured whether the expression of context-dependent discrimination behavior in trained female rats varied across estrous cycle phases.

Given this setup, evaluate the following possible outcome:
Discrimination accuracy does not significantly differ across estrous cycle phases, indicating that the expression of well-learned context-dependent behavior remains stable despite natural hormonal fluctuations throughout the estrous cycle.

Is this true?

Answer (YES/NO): YES